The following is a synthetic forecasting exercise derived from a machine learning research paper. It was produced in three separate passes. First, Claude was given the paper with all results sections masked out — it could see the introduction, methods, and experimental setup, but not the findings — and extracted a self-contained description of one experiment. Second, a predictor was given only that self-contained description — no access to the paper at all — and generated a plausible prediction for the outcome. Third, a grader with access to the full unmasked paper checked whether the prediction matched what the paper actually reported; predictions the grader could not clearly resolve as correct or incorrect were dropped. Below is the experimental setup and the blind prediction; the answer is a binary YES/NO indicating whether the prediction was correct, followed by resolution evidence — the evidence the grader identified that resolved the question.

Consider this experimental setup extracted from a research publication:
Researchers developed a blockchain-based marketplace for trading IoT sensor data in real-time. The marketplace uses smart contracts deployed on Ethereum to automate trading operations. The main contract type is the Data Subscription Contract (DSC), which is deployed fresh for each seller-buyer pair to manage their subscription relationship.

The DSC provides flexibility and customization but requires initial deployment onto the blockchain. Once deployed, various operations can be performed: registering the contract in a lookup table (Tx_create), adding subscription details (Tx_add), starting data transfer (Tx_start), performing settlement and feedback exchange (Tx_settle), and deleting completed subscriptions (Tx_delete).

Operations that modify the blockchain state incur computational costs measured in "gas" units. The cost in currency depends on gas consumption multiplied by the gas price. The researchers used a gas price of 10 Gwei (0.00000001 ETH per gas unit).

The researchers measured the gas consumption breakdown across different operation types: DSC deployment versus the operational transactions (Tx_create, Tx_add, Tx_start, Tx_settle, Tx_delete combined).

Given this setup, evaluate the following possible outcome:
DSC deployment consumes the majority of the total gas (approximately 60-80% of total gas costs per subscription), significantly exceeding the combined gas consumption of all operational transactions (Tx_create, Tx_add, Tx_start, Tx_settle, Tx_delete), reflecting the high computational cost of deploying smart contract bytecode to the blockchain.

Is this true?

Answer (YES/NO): NO